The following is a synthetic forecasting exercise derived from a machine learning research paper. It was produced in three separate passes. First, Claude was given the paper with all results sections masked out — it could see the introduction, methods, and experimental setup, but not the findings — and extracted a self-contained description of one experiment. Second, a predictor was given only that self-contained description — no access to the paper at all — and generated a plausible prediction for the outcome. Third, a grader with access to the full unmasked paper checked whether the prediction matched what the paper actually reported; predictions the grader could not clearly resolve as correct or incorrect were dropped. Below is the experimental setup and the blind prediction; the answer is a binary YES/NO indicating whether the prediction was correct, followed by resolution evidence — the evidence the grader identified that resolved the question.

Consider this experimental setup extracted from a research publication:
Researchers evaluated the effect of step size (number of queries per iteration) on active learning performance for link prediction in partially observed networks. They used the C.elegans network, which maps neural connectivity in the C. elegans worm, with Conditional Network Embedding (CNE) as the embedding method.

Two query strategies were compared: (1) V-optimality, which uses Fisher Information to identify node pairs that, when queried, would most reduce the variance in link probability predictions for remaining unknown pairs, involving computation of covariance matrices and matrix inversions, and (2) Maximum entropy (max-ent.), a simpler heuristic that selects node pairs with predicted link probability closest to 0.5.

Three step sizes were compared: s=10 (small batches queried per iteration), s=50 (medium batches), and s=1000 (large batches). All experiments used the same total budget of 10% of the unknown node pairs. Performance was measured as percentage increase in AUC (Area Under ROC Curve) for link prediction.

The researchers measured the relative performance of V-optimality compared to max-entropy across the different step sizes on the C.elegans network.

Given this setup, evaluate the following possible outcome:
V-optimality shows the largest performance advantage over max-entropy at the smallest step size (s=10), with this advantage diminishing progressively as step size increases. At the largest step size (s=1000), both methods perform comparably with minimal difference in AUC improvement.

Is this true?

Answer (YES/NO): YES